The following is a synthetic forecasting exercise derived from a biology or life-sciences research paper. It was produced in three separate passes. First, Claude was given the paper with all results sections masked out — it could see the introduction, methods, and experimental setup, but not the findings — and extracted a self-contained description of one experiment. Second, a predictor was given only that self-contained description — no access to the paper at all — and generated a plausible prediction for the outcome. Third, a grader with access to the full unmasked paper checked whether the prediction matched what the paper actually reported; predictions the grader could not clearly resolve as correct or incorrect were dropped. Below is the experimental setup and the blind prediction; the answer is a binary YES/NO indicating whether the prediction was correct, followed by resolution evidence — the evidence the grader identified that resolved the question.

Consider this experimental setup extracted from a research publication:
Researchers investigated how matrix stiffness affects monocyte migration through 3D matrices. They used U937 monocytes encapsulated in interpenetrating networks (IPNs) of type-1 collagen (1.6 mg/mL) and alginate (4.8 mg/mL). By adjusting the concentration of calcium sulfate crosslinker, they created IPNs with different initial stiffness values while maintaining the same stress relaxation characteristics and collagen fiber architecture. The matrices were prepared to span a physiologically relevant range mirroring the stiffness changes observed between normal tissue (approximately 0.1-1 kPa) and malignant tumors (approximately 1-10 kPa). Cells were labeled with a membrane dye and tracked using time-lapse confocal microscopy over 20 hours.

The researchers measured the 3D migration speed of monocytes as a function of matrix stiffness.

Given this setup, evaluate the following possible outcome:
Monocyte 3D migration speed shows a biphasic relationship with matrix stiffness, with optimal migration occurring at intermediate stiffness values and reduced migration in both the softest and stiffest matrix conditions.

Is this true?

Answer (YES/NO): NO